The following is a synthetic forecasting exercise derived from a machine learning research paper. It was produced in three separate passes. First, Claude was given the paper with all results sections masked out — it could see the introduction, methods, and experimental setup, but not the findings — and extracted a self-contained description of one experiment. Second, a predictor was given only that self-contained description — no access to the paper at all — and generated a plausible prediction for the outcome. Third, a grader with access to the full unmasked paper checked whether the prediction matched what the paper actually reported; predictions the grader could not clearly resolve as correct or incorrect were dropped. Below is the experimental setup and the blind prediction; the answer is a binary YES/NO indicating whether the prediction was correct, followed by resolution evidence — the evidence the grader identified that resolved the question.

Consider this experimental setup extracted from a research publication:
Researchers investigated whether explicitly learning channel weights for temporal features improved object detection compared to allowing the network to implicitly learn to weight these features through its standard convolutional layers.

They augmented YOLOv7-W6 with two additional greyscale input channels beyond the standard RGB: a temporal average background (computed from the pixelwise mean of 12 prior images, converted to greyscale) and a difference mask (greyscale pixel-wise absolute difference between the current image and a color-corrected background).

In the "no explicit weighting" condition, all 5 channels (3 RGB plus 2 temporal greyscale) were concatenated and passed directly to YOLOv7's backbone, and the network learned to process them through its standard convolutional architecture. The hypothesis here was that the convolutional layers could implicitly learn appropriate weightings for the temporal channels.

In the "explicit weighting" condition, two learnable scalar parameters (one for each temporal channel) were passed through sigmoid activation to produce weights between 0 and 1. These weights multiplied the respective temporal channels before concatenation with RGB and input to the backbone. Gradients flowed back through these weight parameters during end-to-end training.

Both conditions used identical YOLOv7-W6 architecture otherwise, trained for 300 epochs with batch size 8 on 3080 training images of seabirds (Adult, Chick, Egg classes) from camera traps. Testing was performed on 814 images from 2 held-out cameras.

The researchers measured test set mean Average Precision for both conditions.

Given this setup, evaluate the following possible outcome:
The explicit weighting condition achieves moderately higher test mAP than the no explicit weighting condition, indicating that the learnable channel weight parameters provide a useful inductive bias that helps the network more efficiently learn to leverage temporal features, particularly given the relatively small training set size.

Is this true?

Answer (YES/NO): NO